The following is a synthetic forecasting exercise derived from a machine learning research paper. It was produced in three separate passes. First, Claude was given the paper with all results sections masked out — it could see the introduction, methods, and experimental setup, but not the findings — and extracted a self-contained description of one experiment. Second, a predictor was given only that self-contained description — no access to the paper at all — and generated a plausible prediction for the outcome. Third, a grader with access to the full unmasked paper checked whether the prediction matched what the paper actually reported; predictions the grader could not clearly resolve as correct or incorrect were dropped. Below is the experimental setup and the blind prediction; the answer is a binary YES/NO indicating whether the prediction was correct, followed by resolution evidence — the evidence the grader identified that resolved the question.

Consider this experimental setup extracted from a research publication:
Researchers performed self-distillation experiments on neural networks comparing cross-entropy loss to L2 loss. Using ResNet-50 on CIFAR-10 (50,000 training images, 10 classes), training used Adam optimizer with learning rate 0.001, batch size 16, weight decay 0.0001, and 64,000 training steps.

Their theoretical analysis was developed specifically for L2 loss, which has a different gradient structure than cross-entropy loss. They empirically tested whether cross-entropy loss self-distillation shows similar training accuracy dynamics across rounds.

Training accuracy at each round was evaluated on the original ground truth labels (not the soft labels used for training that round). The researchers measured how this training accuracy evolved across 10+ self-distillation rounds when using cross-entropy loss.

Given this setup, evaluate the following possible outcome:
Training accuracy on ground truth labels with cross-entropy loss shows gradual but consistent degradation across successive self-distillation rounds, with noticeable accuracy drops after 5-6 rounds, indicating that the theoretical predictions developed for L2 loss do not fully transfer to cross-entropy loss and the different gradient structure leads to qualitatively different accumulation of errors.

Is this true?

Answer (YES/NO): NO